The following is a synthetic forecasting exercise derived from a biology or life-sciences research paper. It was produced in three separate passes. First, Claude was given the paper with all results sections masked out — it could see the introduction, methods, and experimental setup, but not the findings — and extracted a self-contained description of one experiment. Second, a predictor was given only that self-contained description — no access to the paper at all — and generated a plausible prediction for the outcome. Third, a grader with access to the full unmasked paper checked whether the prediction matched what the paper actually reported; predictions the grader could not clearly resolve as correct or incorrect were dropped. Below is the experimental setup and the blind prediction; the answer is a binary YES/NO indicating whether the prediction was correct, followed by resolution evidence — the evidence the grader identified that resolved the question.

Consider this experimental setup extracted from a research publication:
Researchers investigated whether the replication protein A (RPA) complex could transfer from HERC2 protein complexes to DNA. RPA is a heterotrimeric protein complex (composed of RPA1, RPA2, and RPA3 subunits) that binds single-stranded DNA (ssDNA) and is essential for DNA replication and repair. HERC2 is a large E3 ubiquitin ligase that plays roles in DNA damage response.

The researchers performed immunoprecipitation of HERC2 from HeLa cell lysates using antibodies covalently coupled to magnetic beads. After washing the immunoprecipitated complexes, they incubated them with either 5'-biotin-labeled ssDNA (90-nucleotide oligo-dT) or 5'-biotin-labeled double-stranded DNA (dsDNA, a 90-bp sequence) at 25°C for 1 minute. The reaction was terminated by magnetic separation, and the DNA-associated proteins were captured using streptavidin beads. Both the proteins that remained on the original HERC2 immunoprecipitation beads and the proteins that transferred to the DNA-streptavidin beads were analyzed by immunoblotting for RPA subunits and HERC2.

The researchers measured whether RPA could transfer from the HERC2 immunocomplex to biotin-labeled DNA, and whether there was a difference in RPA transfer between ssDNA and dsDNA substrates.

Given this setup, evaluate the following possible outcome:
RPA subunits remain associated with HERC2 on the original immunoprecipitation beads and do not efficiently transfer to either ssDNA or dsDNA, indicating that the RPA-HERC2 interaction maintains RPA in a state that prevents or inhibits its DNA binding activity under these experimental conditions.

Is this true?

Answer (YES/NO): NO